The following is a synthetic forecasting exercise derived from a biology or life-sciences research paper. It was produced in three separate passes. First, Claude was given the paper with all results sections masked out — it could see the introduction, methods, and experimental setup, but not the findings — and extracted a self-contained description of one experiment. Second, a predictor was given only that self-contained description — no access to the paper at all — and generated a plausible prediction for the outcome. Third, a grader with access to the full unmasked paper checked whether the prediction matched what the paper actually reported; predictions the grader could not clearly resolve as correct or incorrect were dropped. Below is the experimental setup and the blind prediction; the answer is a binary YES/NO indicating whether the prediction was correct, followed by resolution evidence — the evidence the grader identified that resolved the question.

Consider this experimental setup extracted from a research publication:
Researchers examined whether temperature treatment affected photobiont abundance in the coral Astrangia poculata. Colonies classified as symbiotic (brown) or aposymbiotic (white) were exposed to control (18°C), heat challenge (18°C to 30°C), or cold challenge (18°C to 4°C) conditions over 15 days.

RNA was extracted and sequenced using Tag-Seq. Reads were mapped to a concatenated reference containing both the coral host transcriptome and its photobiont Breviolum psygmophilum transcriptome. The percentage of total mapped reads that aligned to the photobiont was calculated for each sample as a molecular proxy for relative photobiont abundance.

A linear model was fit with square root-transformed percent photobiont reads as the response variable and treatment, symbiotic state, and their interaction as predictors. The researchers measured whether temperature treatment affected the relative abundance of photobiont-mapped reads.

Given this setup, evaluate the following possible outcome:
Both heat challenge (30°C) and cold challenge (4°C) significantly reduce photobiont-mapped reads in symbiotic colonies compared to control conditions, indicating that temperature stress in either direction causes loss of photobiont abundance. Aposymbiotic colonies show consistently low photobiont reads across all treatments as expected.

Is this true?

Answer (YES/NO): NO